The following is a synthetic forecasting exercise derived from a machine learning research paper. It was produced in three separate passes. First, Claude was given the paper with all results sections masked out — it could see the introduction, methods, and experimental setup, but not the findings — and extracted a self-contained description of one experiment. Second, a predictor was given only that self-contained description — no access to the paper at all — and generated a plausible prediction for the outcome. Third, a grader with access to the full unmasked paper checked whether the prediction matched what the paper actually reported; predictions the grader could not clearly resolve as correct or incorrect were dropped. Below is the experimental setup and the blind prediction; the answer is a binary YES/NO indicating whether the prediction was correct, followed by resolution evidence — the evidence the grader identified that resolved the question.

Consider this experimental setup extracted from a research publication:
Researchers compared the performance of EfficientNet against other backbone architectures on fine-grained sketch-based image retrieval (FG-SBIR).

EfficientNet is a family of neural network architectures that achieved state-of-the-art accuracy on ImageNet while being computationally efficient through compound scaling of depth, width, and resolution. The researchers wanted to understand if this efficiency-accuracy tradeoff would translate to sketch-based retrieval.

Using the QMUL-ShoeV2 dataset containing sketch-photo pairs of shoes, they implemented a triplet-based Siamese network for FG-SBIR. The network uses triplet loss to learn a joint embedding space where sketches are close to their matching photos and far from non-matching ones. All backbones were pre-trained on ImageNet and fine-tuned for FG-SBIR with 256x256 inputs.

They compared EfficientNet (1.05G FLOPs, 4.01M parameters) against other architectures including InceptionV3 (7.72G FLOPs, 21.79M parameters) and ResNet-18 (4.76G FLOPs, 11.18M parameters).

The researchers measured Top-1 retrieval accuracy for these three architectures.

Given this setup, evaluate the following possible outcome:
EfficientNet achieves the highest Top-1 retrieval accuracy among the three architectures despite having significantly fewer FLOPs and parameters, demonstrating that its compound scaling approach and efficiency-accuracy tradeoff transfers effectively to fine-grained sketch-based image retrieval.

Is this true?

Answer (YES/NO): NO